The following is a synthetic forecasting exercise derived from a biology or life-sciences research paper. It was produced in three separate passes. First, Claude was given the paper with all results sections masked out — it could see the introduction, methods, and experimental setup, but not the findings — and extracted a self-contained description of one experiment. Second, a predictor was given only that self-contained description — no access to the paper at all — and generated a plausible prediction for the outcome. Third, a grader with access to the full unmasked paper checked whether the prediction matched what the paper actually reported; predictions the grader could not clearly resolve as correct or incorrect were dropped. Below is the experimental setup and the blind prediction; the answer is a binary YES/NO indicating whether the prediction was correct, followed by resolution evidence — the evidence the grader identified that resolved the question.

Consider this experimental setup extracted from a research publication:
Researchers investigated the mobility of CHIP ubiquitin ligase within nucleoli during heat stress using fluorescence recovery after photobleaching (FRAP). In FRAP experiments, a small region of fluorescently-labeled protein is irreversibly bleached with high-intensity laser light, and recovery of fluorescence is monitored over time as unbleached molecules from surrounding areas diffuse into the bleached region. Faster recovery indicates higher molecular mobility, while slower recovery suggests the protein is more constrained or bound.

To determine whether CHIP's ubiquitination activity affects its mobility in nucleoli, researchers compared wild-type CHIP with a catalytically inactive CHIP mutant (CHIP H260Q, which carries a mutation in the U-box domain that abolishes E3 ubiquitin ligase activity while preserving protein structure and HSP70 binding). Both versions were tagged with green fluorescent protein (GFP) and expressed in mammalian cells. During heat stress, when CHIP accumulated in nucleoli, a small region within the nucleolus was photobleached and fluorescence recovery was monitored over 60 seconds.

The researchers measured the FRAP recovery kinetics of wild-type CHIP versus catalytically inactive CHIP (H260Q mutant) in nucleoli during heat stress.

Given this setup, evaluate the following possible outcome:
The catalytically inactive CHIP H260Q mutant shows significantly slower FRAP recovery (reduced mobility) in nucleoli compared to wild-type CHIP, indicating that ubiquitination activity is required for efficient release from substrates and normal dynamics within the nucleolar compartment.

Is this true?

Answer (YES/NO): YES